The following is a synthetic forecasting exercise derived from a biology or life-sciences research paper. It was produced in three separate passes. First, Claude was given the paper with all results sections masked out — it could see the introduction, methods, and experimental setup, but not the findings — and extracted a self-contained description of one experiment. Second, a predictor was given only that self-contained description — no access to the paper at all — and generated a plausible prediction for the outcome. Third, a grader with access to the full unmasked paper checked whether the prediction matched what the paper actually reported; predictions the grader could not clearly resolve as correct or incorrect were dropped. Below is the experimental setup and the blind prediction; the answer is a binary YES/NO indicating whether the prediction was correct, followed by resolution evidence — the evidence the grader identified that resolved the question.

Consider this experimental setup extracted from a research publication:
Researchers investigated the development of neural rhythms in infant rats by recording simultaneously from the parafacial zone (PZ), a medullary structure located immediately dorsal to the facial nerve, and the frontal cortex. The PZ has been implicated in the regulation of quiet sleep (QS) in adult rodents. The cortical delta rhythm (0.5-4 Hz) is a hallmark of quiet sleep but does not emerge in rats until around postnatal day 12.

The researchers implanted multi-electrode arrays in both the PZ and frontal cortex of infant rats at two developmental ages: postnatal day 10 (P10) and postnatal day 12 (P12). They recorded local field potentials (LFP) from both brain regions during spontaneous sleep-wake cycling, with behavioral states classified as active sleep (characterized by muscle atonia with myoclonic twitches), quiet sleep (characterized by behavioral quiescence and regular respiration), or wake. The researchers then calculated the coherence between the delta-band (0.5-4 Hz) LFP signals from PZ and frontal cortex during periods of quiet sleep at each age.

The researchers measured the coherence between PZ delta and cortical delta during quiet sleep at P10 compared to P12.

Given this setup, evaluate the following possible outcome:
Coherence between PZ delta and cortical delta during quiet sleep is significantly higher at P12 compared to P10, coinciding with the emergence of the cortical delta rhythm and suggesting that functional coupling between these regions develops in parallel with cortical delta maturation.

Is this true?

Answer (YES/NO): YES